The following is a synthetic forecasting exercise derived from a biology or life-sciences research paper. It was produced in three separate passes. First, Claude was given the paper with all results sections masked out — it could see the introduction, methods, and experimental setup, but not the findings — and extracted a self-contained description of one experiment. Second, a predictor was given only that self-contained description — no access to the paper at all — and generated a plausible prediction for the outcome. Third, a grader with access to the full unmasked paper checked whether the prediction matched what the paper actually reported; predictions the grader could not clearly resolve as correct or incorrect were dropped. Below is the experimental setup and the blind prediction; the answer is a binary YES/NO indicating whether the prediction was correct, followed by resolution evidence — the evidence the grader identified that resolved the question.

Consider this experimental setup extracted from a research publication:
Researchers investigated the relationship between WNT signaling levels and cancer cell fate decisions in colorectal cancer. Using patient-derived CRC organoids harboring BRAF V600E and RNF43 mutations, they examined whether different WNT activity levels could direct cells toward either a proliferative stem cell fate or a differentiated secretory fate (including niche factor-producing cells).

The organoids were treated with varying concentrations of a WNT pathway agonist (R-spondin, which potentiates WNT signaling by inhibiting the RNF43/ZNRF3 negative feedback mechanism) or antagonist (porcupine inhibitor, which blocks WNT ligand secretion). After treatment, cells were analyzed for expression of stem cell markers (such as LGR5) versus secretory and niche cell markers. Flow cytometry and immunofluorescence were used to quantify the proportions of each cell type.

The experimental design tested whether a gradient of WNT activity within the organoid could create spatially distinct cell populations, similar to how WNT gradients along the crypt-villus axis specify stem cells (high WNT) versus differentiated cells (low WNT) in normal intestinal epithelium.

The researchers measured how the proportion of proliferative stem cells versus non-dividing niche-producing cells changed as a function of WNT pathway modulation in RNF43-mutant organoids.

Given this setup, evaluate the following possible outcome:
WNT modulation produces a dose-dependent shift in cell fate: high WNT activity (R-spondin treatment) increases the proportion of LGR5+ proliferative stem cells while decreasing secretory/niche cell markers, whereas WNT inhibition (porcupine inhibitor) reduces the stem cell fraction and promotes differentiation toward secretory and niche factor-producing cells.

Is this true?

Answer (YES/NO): NO